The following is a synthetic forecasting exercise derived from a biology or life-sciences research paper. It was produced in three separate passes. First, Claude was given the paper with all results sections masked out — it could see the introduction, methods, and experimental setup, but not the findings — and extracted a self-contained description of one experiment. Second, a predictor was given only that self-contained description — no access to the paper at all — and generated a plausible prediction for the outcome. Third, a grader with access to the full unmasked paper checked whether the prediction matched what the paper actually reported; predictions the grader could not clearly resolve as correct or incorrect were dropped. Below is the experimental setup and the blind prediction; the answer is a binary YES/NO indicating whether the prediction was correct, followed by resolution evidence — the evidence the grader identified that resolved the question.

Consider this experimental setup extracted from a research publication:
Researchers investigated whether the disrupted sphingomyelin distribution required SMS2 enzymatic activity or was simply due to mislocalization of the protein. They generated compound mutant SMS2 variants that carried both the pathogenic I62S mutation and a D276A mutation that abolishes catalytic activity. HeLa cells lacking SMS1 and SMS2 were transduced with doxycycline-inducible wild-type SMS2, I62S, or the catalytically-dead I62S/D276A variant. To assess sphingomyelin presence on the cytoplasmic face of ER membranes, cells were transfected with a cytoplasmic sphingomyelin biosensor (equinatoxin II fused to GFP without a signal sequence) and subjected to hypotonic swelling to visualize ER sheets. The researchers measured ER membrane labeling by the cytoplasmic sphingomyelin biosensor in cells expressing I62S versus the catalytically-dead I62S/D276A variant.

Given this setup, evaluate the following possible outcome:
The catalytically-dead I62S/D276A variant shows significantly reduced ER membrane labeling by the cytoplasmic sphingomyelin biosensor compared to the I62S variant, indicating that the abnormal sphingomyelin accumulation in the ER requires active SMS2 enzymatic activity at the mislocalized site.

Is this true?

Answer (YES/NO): YES